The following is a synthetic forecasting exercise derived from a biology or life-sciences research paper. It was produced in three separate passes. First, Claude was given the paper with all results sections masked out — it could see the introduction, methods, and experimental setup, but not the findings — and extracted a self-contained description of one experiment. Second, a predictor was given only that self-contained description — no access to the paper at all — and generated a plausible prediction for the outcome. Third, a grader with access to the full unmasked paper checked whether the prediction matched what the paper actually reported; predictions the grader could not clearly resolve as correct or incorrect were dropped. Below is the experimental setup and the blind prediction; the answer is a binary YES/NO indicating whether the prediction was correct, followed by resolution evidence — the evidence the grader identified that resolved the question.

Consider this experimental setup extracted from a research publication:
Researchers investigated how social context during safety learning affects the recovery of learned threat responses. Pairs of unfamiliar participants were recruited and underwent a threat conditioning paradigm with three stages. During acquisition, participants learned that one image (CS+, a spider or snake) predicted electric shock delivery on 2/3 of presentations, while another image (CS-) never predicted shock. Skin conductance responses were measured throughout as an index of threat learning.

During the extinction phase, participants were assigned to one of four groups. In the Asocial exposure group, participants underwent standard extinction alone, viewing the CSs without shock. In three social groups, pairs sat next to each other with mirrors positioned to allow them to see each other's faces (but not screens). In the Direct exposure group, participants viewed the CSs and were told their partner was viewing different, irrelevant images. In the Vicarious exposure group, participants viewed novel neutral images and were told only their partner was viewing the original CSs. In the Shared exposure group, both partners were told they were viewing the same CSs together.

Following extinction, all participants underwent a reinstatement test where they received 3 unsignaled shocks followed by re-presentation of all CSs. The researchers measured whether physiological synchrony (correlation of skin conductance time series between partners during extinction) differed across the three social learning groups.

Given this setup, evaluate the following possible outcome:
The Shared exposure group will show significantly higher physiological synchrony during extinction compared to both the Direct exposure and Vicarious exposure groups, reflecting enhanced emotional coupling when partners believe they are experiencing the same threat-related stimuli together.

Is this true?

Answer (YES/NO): NO